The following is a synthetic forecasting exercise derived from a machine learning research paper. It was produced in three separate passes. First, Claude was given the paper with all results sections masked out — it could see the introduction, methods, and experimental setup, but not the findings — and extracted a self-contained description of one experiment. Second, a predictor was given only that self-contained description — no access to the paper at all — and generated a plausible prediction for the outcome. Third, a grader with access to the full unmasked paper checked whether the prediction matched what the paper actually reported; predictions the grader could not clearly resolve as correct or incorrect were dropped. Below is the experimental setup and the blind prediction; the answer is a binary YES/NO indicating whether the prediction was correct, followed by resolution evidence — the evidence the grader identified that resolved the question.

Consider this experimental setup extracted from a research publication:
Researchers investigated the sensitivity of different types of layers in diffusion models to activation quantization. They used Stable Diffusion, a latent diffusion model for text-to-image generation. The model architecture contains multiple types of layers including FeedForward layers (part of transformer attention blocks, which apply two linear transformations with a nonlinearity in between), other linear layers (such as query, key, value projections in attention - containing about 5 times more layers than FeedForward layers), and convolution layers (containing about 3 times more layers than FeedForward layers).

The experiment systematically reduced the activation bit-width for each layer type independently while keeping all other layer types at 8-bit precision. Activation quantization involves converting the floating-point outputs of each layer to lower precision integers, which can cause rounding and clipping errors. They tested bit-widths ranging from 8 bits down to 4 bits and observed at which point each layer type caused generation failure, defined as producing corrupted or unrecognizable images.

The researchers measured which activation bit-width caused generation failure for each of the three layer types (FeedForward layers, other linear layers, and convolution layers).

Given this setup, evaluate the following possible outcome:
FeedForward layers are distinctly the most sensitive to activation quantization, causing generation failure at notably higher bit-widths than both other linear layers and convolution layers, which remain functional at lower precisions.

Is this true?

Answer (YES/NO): YES